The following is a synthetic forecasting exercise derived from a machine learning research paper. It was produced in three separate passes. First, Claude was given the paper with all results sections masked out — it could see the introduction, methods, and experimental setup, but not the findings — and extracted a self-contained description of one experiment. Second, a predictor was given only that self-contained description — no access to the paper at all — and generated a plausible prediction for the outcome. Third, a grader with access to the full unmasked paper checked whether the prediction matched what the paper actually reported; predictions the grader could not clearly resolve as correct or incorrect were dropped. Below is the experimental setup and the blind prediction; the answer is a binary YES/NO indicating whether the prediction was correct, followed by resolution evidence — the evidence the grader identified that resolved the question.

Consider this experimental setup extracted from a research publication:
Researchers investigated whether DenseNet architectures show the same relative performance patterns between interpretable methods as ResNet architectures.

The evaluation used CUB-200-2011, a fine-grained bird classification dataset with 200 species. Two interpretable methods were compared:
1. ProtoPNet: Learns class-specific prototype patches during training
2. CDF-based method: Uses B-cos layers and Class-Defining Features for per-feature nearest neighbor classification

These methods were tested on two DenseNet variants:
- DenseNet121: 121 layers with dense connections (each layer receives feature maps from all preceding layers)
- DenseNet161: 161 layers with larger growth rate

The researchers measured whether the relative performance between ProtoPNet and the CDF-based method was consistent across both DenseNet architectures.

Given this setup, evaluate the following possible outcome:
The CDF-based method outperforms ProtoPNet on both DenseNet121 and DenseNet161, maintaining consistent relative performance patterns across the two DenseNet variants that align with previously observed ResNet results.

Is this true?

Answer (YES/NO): NO